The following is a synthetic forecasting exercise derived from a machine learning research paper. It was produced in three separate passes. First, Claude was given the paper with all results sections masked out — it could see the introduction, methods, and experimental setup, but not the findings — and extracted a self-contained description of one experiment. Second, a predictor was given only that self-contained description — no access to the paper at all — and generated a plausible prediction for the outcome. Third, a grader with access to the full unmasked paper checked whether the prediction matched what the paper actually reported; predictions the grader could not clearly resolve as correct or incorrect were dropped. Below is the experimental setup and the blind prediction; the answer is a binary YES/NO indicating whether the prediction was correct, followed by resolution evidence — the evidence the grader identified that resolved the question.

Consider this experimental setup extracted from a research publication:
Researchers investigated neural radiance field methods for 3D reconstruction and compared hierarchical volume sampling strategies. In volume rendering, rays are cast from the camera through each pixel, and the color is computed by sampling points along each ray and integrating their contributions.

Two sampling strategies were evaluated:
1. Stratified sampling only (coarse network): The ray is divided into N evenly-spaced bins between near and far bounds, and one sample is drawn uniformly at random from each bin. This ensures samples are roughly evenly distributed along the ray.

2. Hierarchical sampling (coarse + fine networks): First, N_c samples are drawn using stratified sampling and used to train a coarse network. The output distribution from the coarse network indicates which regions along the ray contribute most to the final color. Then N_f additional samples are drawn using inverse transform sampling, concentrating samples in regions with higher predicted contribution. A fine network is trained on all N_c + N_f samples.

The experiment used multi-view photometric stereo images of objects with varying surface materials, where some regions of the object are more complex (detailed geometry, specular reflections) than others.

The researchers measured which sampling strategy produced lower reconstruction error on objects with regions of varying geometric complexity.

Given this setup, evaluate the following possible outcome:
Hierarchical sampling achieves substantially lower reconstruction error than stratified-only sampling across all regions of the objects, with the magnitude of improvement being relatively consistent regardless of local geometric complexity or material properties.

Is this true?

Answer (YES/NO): NO